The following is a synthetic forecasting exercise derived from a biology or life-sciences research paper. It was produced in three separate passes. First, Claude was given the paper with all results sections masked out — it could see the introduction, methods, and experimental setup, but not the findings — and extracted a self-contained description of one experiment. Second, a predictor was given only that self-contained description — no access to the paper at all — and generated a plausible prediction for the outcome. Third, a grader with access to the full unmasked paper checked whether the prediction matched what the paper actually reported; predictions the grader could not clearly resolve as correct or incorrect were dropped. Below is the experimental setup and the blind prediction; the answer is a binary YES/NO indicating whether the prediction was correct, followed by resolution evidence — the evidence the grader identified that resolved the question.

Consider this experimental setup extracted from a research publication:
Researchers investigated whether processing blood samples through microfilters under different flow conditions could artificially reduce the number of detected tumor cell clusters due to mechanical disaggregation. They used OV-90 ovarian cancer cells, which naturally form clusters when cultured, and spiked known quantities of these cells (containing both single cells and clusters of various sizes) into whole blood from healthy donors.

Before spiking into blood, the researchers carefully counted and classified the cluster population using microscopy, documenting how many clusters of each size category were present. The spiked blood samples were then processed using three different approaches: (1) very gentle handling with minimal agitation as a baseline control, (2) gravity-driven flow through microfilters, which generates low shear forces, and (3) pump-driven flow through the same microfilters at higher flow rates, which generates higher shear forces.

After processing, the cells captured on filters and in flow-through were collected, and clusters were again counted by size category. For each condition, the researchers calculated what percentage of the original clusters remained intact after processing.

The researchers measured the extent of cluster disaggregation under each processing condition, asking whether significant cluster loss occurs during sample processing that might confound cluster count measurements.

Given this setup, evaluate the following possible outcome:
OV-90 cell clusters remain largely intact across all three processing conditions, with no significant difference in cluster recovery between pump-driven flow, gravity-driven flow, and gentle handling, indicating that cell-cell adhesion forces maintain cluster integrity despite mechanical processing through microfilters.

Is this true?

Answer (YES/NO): NO